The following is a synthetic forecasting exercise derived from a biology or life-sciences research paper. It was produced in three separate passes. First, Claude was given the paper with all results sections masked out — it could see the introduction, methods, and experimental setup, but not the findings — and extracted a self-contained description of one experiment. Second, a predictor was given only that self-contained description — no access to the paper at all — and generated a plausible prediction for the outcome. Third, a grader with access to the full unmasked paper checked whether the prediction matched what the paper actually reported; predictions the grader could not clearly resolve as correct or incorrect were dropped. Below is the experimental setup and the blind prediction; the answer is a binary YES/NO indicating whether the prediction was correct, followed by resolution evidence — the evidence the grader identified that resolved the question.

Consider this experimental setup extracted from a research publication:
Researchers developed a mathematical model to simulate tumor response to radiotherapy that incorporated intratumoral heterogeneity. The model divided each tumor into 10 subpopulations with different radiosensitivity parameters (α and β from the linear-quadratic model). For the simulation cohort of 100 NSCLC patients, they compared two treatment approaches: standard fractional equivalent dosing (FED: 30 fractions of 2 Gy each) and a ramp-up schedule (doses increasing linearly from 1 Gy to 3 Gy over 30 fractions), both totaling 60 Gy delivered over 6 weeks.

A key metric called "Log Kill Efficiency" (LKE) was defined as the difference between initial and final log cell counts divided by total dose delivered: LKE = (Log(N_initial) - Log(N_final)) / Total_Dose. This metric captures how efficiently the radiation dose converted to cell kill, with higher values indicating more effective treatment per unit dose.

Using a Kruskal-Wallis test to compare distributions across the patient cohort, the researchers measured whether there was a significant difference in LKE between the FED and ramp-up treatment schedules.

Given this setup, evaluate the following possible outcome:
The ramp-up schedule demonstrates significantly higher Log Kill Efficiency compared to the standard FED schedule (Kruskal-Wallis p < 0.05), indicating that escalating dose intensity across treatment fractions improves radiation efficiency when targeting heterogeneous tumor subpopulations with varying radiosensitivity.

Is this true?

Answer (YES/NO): NO